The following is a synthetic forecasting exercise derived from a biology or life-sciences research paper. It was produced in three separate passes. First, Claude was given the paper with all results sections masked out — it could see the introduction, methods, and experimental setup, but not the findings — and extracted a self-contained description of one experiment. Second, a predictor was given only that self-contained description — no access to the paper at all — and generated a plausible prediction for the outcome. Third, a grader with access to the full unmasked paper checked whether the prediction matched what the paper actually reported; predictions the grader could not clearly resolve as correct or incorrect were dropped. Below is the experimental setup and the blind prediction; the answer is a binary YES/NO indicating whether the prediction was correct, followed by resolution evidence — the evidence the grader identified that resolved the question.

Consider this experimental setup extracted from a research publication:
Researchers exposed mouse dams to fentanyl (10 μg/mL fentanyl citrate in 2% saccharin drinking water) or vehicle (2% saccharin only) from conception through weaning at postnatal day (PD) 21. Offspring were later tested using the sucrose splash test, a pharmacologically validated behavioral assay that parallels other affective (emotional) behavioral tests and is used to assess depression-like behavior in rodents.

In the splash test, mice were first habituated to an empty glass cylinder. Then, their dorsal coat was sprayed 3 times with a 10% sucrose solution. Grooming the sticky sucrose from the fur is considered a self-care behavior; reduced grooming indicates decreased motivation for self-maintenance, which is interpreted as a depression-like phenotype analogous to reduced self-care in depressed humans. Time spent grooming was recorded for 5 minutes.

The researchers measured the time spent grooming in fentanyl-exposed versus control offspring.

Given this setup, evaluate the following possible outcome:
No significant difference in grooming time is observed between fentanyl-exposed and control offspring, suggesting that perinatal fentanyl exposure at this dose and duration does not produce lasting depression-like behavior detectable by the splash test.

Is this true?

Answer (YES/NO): NO